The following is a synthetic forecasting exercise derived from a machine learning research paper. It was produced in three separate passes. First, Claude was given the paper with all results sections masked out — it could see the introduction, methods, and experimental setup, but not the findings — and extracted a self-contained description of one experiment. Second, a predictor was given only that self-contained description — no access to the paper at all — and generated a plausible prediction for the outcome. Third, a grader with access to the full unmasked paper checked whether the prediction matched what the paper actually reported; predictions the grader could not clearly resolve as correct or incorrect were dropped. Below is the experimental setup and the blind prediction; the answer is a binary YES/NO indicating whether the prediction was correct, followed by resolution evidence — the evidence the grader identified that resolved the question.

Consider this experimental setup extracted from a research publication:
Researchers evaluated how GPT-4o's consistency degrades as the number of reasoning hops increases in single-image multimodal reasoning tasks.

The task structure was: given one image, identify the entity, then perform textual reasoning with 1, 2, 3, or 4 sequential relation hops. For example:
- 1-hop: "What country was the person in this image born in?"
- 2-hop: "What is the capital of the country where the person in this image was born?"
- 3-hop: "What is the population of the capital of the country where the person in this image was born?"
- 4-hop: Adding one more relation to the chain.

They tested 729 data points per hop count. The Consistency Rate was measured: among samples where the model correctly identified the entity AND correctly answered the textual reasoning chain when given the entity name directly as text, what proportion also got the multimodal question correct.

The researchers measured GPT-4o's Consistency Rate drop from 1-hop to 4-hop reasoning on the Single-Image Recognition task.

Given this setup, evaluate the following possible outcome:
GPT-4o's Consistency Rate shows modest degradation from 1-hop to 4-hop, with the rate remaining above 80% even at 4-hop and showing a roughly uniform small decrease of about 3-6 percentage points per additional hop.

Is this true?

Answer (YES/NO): NO